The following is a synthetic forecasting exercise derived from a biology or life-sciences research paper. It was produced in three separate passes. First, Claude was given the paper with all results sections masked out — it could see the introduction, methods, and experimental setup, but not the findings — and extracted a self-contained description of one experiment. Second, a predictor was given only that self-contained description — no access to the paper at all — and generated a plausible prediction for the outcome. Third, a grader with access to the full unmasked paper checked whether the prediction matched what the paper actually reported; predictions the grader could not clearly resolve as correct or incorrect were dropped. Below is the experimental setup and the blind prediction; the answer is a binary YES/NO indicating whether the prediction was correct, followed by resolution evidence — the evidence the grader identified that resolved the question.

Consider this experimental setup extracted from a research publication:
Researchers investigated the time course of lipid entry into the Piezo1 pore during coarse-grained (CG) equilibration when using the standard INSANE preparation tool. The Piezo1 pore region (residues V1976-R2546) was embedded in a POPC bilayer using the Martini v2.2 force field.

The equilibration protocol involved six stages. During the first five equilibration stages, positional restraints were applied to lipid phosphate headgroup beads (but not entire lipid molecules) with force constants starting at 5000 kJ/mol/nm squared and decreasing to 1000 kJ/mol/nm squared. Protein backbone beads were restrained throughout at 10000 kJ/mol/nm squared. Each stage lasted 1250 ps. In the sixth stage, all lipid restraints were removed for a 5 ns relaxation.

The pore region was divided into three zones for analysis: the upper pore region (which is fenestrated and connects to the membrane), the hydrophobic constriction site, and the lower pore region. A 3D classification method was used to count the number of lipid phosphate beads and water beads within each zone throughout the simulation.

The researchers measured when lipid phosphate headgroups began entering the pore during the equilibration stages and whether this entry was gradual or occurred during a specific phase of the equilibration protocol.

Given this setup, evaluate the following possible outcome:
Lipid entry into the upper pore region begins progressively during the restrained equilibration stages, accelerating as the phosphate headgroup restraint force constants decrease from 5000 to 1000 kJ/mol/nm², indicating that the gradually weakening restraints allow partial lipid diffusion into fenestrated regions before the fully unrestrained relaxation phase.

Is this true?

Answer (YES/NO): YES